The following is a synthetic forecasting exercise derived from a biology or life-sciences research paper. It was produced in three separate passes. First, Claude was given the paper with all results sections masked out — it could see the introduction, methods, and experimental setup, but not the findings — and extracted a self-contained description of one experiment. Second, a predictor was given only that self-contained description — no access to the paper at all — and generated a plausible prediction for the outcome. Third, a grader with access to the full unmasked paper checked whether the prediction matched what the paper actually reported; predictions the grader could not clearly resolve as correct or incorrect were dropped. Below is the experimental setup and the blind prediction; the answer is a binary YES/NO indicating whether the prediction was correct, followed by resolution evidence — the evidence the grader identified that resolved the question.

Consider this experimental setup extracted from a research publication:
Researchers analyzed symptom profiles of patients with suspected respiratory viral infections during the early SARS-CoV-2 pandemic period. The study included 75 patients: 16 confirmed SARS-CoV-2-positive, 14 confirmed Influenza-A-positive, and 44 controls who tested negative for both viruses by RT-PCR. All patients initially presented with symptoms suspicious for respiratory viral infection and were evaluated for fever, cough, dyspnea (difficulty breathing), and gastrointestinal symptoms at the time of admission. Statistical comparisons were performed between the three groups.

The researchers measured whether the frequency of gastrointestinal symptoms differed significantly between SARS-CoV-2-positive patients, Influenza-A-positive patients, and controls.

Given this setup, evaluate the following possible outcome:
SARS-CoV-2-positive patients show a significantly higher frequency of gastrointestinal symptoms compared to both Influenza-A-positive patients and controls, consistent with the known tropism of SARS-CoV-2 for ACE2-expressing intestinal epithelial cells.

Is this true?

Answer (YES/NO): NO